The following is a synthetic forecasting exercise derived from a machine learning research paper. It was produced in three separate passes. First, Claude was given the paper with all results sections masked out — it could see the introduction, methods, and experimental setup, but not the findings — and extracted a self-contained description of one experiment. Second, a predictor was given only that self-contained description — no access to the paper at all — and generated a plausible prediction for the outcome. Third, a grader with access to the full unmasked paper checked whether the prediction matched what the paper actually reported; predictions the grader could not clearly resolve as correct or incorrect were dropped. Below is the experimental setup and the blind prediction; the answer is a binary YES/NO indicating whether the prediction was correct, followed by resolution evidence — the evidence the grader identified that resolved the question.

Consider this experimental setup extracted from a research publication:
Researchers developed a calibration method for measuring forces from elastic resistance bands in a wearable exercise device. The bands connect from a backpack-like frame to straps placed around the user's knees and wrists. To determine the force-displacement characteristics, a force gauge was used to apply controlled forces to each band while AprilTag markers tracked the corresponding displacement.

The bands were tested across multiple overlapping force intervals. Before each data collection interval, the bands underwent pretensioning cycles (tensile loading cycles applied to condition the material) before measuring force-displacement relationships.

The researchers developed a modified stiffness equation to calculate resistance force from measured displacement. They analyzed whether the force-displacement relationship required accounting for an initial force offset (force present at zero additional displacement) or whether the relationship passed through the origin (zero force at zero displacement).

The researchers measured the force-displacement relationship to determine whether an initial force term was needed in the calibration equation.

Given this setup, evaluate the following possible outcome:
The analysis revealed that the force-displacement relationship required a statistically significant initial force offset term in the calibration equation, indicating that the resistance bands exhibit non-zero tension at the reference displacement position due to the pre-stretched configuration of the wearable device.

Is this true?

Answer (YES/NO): NO